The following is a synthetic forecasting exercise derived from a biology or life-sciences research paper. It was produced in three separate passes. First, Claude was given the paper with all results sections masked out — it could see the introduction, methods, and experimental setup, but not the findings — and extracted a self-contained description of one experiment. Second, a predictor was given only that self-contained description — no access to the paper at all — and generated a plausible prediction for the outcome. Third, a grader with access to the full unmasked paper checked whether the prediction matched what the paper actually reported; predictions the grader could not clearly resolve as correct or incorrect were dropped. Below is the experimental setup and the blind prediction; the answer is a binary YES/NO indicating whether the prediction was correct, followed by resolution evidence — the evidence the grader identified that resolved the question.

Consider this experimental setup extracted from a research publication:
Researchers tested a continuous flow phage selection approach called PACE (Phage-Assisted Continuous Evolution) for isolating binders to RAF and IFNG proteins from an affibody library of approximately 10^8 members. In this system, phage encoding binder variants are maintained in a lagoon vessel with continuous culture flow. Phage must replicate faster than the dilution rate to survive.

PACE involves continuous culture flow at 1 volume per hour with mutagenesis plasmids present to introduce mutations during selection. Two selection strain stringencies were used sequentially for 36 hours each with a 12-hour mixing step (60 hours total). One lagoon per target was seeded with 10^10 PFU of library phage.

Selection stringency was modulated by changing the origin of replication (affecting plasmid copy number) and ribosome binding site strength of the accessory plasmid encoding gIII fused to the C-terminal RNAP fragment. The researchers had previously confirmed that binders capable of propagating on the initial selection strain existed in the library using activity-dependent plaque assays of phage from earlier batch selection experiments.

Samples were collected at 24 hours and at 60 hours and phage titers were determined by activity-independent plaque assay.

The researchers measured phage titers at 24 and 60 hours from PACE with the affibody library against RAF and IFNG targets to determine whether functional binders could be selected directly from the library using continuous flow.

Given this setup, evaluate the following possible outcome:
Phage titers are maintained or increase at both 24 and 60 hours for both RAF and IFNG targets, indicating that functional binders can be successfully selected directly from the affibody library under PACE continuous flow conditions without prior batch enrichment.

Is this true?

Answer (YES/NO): NO